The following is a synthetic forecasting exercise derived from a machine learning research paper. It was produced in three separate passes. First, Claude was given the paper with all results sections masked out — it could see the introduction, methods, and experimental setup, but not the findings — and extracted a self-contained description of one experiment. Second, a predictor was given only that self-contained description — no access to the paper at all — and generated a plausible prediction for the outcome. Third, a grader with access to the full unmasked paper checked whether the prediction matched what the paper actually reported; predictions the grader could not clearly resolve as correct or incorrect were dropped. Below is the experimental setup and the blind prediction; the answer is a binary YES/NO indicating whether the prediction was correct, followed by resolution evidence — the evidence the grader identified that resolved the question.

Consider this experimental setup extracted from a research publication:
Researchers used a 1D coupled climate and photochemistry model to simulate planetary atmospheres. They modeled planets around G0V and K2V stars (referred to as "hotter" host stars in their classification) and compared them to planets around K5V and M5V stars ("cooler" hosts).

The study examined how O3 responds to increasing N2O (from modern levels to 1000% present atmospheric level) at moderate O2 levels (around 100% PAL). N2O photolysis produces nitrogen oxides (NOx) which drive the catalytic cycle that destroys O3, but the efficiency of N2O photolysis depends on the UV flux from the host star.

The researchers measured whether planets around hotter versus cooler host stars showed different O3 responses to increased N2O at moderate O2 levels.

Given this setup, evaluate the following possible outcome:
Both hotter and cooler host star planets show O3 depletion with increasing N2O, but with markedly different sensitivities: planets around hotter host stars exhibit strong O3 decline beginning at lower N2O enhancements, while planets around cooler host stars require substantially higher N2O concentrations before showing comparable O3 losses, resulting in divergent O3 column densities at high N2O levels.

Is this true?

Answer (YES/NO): NO